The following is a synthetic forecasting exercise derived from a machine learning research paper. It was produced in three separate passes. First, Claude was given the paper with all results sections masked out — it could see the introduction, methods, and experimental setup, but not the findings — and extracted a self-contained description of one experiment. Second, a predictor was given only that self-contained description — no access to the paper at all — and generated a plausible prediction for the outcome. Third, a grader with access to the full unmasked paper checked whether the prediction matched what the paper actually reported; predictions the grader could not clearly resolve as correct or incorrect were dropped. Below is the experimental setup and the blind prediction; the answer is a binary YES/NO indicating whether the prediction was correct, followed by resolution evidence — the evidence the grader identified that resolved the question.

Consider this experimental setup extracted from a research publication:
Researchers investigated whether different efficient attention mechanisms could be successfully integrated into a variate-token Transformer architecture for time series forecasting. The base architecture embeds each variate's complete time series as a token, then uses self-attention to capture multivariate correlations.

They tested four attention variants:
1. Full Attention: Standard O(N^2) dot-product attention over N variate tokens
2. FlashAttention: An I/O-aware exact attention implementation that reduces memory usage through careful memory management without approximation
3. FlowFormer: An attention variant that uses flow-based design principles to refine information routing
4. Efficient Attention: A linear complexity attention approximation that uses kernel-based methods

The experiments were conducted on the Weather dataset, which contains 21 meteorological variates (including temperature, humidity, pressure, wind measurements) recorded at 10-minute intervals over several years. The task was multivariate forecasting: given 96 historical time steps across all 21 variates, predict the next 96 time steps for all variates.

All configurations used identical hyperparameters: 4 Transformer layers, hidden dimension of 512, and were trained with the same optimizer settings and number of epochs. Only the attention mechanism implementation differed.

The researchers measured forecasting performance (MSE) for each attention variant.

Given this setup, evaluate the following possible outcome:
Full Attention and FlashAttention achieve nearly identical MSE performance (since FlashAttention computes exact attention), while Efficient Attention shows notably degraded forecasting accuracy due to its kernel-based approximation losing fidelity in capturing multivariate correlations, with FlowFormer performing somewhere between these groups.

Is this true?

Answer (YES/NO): NO